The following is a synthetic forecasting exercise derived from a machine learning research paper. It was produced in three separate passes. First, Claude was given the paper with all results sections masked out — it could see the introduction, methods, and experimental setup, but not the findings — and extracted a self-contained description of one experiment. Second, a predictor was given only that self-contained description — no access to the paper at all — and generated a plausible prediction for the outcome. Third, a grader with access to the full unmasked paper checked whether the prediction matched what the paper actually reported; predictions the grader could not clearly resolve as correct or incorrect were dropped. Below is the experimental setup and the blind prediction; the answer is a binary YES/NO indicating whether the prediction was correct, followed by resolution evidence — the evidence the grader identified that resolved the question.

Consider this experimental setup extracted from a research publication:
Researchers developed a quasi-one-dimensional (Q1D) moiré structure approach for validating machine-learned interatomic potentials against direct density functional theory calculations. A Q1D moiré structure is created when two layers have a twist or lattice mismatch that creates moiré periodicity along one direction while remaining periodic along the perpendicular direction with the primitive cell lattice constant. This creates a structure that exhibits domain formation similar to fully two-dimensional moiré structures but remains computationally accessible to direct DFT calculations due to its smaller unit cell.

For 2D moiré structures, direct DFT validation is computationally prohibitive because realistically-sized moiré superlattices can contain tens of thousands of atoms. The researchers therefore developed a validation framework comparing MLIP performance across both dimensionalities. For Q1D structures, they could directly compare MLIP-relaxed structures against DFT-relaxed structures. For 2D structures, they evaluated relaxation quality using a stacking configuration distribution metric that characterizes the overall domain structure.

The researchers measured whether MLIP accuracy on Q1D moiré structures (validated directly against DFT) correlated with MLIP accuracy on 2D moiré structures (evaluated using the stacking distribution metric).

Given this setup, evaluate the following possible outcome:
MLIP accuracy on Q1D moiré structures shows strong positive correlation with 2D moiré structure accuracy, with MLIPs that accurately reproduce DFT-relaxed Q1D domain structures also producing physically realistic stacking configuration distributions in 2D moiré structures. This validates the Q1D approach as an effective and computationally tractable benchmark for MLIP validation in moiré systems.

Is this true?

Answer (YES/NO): YES